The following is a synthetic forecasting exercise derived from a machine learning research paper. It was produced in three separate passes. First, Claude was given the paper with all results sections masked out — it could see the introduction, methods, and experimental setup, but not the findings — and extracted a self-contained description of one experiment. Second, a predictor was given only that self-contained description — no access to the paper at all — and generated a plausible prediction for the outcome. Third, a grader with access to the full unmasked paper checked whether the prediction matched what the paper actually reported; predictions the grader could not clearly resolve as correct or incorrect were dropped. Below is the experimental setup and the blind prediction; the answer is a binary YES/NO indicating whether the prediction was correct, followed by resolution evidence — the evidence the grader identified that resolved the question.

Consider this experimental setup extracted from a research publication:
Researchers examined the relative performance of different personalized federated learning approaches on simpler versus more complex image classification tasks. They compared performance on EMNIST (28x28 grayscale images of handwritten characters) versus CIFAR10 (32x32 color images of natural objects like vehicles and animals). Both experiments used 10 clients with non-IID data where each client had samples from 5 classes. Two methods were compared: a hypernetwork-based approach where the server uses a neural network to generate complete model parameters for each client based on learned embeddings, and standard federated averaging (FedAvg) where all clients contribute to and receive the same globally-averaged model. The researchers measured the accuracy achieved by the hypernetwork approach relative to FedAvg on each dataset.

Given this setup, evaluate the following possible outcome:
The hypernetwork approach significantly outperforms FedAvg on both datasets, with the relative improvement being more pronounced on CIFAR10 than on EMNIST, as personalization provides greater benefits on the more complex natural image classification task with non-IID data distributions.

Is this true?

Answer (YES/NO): NO